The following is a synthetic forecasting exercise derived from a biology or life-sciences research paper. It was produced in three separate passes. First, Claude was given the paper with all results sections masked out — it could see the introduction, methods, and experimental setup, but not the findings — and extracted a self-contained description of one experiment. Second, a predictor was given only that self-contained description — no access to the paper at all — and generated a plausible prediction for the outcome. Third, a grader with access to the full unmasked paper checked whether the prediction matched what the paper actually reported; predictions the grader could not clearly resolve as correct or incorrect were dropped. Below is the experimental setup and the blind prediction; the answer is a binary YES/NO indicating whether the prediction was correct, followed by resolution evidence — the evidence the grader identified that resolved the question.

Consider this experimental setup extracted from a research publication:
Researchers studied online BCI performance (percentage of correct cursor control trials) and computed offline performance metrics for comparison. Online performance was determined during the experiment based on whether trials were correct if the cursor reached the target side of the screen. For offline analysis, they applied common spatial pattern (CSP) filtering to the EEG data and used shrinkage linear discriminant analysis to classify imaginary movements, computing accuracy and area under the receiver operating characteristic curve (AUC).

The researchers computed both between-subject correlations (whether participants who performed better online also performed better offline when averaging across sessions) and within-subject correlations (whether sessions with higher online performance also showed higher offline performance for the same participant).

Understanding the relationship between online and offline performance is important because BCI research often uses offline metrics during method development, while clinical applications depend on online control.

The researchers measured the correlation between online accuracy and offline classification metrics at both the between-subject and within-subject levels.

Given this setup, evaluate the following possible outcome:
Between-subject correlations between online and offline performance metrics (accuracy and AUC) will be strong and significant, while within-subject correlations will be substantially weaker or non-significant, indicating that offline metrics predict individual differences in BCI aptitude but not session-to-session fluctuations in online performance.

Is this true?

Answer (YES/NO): NO